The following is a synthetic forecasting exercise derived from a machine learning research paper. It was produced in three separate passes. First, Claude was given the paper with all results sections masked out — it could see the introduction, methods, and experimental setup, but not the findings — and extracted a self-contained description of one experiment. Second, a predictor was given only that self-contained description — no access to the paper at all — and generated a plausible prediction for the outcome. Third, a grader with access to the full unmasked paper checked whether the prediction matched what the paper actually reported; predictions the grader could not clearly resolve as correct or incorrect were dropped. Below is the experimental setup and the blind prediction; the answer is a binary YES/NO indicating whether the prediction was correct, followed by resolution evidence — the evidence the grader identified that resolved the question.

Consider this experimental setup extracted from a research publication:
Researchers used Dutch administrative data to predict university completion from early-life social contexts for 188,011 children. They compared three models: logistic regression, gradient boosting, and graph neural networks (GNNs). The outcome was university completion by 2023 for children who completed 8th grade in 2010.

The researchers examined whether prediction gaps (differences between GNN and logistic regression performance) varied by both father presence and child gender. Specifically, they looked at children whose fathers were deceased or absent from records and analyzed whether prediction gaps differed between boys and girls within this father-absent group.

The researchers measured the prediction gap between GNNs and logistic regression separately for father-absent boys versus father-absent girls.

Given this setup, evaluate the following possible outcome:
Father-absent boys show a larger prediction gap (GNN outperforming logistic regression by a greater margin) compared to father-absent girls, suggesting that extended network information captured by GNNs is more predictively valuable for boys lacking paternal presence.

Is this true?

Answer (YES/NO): NO